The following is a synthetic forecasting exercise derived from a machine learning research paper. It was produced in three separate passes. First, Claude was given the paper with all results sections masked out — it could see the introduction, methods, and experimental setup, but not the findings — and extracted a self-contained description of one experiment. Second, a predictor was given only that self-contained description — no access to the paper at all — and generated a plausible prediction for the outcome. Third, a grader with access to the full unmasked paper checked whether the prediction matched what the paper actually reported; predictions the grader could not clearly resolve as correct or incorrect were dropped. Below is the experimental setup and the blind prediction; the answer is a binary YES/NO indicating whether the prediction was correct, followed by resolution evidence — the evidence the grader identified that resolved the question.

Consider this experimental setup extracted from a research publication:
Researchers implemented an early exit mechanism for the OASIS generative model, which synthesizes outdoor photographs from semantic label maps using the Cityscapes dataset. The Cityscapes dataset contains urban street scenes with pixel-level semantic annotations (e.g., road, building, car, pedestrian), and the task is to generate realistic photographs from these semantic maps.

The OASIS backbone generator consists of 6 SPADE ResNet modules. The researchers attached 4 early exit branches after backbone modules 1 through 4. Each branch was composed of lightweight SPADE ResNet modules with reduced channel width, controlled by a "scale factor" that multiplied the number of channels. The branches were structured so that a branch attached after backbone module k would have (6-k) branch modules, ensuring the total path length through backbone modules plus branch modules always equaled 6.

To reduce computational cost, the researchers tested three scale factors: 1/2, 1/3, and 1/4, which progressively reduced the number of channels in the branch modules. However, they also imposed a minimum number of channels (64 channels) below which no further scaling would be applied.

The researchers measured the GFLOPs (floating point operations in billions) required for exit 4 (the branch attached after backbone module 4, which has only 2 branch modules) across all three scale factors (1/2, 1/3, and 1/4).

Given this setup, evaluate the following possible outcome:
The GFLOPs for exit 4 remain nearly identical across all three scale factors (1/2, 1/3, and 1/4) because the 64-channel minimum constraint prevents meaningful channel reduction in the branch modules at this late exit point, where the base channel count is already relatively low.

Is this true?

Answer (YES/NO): YES